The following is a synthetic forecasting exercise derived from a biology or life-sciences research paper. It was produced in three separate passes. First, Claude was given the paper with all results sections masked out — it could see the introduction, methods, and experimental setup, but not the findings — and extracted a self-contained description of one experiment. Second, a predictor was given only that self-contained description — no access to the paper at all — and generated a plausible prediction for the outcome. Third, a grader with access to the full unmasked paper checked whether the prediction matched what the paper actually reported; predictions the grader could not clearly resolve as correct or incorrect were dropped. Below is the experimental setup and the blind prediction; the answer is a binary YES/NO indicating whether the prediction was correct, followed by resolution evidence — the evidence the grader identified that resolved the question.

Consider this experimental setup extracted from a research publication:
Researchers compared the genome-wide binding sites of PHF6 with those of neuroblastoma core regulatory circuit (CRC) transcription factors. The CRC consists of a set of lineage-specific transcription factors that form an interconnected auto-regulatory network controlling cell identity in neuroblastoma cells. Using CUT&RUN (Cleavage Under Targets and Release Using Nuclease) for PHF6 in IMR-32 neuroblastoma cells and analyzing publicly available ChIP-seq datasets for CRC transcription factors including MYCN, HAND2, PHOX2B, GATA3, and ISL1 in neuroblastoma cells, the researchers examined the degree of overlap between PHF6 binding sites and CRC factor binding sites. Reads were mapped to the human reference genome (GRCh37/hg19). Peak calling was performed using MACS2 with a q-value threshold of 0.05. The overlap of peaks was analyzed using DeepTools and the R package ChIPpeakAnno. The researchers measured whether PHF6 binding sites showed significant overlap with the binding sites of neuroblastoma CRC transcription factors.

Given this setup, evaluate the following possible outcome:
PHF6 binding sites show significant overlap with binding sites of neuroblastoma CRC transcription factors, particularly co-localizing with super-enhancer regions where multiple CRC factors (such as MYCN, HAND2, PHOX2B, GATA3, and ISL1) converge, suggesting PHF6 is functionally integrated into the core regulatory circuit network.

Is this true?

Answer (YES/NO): YES